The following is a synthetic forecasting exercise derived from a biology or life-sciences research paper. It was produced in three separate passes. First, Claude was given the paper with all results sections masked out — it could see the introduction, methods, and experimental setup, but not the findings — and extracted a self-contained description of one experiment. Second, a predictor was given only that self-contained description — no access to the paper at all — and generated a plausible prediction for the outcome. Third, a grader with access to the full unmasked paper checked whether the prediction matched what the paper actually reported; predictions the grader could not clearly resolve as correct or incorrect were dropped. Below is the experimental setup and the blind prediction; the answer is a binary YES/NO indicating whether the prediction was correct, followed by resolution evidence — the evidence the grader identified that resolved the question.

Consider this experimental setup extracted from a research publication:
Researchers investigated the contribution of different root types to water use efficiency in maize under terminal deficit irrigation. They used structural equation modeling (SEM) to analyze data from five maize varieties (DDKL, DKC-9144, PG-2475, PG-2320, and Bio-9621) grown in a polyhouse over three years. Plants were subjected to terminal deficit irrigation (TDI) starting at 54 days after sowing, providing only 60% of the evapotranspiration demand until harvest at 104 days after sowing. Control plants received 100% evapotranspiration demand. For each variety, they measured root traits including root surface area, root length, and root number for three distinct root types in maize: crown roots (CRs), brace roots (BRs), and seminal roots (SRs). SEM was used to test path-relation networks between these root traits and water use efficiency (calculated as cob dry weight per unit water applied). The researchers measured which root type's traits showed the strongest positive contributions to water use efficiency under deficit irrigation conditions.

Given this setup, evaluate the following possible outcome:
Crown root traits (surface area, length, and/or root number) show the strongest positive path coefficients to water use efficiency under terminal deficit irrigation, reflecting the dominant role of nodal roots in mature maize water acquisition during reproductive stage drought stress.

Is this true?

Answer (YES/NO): NO